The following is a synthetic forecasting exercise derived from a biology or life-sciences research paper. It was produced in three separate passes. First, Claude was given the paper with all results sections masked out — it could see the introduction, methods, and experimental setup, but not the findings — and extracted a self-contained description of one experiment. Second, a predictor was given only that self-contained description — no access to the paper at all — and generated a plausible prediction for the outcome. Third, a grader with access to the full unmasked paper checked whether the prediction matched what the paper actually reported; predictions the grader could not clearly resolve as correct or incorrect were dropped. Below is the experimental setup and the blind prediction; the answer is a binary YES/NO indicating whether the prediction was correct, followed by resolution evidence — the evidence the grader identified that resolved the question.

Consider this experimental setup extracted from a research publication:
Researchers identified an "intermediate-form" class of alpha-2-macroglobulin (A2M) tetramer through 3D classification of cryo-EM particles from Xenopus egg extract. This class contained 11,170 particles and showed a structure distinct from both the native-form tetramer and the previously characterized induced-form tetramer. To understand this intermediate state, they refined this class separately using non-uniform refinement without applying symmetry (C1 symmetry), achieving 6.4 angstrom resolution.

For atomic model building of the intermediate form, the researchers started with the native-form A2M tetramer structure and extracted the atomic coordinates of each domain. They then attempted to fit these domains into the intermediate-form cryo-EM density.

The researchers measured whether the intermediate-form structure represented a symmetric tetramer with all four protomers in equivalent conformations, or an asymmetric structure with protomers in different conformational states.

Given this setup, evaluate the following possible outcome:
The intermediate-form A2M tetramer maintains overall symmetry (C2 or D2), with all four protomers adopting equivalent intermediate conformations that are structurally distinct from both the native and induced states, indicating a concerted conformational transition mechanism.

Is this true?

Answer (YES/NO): NO